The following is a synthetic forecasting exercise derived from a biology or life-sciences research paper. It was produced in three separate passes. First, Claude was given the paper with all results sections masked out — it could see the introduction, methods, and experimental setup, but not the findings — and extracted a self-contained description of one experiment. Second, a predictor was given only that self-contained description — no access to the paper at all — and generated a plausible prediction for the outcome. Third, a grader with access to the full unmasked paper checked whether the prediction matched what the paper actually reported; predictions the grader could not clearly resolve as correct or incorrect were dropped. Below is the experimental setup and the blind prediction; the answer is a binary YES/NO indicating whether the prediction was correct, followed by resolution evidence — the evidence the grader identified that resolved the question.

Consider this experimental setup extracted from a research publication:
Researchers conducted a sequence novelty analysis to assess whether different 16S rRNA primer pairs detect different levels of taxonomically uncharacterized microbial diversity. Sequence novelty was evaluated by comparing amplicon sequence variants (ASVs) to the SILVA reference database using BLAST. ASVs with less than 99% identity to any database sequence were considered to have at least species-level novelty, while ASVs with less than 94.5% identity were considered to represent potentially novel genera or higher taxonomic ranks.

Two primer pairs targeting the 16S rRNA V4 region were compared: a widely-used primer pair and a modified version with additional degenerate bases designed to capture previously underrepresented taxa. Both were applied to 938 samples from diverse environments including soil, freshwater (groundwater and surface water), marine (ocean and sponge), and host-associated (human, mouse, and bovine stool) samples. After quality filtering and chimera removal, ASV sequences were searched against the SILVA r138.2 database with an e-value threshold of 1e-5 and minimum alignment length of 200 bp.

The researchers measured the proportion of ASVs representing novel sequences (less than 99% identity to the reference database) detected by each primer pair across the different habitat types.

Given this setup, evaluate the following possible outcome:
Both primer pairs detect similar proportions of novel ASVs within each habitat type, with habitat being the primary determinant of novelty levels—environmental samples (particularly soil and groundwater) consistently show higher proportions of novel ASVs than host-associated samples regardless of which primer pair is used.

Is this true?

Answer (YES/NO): NO